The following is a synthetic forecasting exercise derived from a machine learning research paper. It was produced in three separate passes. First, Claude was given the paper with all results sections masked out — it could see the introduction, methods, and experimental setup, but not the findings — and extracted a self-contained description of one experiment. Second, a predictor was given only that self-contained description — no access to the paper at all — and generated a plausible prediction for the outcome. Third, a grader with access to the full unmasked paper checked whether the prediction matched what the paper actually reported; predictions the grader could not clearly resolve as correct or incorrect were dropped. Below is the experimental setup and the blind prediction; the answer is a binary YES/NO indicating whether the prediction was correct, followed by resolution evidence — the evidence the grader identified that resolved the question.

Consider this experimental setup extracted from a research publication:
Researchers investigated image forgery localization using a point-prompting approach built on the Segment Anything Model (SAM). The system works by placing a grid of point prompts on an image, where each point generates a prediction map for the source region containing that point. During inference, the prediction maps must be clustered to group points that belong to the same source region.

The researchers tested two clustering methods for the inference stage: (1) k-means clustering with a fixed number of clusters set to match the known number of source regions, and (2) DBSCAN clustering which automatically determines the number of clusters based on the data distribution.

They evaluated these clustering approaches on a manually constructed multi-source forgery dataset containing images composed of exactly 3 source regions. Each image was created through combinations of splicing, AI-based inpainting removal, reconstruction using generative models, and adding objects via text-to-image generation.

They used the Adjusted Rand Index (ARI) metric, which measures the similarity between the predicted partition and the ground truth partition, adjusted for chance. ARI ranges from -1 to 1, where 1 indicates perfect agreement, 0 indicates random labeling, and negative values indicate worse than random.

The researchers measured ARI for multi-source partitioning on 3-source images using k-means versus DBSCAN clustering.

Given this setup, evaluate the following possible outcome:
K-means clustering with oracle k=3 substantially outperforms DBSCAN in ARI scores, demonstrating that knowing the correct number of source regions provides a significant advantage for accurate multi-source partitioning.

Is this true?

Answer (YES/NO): NO